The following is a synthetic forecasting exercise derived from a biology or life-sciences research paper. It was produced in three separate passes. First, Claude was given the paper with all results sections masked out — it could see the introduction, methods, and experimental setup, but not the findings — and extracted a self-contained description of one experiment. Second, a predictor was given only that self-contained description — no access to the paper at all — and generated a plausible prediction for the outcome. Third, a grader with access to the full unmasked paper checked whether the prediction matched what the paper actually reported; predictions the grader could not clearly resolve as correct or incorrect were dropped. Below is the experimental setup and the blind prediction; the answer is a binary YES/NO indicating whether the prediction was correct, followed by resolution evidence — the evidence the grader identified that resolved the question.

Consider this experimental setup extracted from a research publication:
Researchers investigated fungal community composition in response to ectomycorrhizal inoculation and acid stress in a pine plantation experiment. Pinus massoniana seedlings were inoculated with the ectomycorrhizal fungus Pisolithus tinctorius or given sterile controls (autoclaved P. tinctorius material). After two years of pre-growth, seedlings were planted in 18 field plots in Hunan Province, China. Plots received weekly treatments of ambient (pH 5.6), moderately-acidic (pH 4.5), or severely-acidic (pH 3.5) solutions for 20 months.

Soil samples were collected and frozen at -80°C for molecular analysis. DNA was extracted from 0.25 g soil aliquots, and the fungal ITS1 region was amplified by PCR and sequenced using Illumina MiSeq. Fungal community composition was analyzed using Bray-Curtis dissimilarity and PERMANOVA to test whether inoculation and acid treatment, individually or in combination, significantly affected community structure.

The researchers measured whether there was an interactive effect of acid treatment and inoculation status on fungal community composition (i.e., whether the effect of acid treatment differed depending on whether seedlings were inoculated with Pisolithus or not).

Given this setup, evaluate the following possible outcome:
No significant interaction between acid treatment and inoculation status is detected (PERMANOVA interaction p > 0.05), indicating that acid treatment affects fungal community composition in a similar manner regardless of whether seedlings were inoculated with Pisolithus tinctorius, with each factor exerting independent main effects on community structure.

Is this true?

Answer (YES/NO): NO